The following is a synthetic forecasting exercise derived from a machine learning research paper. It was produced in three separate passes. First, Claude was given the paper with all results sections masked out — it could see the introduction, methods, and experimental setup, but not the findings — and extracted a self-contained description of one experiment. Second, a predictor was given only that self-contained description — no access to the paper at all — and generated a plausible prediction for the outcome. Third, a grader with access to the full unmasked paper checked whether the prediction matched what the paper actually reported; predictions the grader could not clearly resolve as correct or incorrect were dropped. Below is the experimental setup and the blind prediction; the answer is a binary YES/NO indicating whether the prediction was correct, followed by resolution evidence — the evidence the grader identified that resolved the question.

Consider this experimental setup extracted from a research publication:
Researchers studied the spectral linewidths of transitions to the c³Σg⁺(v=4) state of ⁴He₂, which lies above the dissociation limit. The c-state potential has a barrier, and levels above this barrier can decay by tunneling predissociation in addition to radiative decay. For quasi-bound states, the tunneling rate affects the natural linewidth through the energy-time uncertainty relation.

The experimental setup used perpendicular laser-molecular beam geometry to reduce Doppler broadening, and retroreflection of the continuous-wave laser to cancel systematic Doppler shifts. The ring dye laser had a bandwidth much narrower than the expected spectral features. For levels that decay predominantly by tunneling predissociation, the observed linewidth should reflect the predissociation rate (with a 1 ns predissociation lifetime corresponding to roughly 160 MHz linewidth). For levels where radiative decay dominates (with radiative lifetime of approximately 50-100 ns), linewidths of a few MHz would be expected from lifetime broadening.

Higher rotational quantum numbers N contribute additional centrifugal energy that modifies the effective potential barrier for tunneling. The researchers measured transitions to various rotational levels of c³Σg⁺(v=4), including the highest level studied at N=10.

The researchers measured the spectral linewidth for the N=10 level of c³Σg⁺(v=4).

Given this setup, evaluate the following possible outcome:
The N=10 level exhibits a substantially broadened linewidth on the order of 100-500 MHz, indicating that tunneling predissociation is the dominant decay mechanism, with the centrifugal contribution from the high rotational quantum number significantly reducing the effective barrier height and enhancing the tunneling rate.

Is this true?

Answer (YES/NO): NO